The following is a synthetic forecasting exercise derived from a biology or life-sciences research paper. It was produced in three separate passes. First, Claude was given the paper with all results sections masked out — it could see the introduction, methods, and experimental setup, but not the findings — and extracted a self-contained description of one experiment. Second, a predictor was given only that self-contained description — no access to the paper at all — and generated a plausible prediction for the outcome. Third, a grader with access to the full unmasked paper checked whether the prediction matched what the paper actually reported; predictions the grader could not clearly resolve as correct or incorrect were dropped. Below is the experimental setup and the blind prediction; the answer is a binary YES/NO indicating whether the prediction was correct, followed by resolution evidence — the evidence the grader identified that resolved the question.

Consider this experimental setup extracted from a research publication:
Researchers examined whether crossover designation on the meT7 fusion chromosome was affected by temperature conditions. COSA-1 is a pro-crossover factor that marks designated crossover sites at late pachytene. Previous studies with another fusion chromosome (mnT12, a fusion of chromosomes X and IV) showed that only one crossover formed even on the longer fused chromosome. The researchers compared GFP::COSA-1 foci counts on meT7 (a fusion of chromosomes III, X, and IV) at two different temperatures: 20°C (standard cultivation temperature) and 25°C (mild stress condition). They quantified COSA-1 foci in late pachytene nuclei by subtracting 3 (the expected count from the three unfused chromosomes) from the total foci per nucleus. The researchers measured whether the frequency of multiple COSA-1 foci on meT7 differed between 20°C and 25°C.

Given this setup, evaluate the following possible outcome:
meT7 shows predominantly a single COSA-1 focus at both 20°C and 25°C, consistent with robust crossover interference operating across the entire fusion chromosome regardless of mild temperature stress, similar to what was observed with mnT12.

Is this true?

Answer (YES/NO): NO